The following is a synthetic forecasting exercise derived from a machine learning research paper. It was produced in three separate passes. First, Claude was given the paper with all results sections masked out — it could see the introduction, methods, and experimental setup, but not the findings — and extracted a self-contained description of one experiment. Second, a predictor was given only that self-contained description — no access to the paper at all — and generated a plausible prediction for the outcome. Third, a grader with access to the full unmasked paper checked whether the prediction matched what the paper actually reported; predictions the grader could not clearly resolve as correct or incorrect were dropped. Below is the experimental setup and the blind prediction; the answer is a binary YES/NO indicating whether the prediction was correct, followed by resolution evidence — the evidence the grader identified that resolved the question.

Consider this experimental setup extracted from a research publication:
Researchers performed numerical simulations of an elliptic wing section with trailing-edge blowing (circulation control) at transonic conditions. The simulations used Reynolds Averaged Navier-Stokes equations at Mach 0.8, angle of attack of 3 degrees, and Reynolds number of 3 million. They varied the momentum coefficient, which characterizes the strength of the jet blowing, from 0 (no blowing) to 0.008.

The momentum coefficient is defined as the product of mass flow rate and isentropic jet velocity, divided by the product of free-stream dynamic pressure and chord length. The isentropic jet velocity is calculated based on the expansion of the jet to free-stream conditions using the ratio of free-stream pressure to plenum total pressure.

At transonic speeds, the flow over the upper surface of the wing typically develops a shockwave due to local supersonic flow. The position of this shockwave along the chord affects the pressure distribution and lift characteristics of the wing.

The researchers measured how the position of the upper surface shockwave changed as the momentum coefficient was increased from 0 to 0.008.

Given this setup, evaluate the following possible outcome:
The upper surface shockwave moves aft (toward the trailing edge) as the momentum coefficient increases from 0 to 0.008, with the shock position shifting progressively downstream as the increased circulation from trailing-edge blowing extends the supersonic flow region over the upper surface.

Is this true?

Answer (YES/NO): YES